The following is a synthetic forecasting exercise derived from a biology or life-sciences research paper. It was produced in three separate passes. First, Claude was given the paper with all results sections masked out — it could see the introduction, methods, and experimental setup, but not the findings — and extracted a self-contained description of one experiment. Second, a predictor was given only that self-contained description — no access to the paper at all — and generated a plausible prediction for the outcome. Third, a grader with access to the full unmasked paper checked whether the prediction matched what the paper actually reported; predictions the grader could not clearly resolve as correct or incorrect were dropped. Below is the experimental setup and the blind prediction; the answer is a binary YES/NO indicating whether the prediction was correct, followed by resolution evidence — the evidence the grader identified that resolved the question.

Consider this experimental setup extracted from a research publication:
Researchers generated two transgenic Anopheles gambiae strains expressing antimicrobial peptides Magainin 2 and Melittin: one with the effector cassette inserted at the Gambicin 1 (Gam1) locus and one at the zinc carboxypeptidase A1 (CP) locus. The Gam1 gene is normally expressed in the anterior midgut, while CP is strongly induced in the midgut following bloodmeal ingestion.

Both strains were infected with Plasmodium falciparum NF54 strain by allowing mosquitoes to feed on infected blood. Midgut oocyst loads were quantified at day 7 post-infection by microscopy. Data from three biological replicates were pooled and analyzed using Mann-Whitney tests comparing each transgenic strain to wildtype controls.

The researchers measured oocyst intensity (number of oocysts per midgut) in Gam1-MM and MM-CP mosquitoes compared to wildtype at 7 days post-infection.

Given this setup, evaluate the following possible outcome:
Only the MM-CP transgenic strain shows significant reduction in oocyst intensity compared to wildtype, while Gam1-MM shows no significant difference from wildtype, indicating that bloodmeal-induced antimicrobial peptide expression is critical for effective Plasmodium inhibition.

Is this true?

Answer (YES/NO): NO